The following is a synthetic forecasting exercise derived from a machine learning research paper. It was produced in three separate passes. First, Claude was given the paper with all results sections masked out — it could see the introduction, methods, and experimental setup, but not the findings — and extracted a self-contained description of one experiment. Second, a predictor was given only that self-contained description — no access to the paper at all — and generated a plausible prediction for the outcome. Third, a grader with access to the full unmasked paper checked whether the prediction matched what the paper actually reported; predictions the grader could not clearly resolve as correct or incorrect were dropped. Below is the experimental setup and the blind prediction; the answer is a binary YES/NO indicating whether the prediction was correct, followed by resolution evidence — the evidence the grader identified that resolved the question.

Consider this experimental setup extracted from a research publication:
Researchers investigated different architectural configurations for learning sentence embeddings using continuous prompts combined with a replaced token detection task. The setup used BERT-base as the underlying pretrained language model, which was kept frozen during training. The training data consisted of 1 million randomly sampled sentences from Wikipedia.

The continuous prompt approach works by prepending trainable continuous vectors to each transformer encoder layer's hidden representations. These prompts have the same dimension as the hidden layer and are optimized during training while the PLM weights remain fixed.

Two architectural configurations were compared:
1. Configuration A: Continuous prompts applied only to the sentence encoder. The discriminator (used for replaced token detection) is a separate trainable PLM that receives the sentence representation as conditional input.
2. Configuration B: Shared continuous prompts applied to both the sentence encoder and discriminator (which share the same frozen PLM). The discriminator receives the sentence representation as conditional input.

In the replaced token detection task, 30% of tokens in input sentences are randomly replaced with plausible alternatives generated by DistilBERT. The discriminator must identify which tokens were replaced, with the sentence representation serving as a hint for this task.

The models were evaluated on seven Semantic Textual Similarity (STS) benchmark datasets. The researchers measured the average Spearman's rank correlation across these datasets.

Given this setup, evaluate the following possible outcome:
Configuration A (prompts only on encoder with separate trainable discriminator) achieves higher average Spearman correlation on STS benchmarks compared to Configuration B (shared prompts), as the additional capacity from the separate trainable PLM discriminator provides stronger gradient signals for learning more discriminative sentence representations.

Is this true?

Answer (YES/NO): NO